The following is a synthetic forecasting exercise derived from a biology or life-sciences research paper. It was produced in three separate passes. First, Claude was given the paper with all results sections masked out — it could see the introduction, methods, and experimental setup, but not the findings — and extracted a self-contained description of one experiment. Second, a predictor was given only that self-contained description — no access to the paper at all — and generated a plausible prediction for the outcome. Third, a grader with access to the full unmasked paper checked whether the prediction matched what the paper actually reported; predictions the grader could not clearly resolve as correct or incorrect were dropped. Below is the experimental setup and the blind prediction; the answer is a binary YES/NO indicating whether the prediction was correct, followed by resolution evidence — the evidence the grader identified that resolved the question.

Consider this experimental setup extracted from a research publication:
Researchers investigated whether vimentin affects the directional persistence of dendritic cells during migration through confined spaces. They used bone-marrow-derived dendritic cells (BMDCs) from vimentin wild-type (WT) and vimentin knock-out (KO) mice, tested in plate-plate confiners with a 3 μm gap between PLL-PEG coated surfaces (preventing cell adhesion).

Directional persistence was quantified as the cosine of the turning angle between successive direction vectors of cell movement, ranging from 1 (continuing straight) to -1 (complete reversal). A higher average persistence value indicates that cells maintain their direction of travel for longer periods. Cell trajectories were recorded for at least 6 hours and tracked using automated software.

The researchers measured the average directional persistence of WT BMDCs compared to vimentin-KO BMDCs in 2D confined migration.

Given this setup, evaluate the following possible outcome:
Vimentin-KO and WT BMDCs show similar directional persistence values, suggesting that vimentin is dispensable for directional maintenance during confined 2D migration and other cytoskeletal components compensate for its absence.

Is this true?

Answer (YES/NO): YES